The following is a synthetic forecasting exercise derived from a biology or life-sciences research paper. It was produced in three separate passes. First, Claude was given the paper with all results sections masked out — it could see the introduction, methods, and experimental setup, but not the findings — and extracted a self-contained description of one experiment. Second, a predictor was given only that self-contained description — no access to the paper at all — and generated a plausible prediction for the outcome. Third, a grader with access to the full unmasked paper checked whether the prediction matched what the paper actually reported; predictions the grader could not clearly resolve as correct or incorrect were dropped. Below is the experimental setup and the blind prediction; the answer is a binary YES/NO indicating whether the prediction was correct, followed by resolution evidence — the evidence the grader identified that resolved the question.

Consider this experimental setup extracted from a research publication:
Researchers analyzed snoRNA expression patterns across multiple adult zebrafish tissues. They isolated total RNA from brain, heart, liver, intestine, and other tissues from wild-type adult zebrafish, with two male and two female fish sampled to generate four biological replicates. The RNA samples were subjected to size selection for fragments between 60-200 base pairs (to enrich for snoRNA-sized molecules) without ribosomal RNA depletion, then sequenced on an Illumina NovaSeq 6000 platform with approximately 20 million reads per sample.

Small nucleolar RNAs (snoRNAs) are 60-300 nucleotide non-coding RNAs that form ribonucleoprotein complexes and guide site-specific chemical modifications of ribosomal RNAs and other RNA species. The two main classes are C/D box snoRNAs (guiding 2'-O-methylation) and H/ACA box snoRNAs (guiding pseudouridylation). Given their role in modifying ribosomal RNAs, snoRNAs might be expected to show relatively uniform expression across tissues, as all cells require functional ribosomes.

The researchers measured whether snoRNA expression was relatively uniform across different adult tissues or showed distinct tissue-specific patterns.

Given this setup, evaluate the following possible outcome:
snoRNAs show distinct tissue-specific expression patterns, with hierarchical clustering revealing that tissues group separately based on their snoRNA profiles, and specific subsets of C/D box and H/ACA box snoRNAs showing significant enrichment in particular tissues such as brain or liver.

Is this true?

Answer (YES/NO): NO